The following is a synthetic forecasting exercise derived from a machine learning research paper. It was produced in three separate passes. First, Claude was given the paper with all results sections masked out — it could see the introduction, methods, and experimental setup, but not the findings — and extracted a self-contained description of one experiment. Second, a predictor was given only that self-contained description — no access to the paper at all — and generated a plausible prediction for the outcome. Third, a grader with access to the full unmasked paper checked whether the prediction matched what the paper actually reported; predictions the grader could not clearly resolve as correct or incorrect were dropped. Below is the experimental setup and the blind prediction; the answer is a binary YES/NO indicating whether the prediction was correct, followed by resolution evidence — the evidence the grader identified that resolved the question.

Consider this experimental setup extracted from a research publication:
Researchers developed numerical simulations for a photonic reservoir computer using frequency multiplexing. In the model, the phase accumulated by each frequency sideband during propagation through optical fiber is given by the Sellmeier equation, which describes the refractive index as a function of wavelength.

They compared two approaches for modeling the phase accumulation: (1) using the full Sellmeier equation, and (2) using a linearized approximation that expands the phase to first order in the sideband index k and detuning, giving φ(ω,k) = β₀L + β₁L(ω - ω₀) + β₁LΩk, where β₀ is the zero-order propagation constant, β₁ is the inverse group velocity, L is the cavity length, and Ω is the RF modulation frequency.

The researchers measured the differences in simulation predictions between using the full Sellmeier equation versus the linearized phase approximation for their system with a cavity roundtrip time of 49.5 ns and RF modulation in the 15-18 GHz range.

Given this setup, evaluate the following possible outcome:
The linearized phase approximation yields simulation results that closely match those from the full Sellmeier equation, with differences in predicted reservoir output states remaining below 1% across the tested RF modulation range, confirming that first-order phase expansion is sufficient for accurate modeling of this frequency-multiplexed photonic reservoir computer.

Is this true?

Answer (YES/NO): NO